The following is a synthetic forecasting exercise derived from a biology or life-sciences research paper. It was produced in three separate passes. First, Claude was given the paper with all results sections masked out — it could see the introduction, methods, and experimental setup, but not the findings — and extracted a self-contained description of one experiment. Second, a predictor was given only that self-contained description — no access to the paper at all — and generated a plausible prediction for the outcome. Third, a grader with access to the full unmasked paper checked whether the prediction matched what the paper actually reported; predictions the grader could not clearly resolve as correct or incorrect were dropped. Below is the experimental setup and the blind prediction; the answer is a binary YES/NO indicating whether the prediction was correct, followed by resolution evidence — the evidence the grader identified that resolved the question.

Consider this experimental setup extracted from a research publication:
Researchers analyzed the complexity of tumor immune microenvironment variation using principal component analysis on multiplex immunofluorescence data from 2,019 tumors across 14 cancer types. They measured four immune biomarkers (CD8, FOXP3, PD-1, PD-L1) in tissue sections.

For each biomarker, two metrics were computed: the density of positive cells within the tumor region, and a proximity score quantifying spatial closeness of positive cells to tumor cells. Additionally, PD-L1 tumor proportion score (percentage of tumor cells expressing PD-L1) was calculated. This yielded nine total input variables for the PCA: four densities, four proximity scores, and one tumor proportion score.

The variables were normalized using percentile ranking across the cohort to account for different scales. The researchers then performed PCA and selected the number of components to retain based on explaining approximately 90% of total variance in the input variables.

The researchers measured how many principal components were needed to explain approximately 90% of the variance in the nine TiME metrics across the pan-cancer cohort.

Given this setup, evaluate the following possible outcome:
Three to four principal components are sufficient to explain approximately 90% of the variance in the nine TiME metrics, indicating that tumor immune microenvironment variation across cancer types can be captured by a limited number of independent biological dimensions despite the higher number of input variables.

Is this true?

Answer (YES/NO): NO